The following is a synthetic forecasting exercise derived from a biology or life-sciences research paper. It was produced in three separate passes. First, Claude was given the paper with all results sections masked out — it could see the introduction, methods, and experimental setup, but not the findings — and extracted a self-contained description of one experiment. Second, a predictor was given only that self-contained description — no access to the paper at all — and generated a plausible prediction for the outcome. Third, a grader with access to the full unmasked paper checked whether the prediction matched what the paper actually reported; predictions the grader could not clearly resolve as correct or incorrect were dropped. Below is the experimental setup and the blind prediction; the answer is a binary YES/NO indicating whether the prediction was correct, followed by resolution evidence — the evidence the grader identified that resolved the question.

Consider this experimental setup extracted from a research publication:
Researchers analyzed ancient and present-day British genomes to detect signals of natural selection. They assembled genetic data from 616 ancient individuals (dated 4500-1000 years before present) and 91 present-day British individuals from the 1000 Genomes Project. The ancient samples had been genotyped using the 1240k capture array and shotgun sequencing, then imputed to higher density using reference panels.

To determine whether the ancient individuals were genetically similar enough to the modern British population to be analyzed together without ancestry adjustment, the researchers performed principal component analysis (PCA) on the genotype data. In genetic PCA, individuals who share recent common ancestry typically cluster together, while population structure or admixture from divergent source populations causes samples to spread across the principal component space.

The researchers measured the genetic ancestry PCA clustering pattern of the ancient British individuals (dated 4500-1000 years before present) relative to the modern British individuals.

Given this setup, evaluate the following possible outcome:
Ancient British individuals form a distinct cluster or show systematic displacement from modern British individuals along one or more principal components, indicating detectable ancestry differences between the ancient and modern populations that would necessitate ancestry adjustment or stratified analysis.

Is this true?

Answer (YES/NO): NO